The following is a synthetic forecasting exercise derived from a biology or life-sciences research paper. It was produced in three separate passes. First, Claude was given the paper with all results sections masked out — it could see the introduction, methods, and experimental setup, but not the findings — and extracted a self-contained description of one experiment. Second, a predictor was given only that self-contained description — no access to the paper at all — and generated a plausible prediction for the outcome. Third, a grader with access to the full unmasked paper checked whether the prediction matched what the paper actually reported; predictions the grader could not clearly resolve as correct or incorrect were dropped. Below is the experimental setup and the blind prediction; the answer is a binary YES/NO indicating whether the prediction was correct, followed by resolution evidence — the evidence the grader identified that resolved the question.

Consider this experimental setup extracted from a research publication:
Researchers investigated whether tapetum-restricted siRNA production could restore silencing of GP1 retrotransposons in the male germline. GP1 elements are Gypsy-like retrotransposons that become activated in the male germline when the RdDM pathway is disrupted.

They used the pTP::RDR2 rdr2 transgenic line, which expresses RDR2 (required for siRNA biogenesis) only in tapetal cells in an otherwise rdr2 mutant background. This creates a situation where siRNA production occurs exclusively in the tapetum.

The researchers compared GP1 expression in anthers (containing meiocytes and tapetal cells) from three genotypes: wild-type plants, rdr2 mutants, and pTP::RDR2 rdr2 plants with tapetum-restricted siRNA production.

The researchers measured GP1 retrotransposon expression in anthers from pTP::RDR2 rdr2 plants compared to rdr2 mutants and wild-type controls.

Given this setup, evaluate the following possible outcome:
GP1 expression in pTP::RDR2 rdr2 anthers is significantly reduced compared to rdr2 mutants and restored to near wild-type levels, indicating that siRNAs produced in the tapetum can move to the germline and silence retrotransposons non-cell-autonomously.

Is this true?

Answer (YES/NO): YES